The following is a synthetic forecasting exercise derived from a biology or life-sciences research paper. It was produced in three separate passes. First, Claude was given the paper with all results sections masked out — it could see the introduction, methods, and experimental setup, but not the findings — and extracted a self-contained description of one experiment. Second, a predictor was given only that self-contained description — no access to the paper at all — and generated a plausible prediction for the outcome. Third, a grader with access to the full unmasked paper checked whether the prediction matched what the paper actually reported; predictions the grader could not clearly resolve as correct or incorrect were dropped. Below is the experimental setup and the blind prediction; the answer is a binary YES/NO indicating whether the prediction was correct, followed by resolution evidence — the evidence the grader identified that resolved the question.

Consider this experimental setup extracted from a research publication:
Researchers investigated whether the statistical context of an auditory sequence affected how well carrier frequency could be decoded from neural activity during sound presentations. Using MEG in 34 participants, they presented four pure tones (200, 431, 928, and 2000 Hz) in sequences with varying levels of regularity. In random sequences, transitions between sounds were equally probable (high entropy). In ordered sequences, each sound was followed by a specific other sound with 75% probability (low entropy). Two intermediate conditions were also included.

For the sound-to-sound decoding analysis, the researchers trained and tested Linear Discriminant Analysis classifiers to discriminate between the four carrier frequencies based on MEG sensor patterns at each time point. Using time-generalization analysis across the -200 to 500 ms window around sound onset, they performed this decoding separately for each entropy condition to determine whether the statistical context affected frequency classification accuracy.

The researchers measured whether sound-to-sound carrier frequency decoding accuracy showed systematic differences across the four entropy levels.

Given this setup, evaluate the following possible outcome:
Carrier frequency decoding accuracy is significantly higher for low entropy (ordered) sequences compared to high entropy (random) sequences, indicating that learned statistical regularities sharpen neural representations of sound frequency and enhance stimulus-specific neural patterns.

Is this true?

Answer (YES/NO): YES